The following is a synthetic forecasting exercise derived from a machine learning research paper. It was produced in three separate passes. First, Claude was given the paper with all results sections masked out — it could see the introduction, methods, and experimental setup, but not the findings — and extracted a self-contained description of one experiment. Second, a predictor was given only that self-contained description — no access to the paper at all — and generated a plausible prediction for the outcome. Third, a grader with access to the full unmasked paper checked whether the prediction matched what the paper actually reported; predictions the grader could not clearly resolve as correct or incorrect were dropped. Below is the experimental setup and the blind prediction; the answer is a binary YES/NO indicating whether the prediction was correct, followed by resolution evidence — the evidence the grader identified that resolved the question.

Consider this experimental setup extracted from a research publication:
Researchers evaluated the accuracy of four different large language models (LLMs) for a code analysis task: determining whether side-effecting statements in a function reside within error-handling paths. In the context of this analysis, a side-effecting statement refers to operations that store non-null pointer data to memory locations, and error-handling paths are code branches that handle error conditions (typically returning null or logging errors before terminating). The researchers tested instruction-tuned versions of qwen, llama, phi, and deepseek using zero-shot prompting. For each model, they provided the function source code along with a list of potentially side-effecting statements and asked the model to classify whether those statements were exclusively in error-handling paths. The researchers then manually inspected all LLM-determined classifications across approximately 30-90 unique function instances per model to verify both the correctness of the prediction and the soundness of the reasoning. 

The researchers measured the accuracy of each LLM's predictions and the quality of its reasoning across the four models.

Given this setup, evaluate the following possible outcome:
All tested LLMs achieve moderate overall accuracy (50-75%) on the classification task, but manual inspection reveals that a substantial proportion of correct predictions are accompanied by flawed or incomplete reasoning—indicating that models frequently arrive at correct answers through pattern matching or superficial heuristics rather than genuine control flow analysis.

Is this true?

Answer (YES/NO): NO